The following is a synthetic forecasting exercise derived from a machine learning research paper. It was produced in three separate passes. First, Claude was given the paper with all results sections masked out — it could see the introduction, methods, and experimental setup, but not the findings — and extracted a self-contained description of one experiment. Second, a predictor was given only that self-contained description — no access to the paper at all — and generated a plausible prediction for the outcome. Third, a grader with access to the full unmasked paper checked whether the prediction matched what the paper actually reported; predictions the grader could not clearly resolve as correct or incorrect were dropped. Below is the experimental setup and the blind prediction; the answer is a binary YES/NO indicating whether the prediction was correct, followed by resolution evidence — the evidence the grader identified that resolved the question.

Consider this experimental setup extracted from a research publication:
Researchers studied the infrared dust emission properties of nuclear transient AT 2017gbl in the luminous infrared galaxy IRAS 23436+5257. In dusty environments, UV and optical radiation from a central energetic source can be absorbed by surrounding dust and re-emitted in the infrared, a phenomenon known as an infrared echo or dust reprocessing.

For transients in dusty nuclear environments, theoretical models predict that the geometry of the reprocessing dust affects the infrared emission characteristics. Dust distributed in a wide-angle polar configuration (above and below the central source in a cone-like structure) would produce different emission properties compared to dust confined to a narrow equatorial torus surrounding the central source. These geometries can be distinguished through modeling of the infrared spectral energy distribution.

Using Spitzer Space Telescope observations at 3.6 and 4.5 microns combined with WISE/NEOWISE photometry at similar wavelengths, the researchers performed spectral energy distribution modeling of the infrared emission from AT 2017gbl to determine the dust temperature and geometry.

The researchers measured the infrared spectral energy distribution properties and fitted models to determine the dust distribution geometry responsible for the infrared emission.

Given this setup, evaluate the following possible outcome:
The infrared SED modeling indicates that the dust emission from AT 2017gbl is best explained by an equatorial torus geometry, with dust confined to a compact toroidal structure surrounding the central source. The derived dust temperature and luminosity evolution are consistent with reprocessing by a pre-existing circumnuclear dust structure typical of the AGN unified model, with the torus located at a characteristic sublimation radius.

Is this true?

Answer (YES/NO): NO